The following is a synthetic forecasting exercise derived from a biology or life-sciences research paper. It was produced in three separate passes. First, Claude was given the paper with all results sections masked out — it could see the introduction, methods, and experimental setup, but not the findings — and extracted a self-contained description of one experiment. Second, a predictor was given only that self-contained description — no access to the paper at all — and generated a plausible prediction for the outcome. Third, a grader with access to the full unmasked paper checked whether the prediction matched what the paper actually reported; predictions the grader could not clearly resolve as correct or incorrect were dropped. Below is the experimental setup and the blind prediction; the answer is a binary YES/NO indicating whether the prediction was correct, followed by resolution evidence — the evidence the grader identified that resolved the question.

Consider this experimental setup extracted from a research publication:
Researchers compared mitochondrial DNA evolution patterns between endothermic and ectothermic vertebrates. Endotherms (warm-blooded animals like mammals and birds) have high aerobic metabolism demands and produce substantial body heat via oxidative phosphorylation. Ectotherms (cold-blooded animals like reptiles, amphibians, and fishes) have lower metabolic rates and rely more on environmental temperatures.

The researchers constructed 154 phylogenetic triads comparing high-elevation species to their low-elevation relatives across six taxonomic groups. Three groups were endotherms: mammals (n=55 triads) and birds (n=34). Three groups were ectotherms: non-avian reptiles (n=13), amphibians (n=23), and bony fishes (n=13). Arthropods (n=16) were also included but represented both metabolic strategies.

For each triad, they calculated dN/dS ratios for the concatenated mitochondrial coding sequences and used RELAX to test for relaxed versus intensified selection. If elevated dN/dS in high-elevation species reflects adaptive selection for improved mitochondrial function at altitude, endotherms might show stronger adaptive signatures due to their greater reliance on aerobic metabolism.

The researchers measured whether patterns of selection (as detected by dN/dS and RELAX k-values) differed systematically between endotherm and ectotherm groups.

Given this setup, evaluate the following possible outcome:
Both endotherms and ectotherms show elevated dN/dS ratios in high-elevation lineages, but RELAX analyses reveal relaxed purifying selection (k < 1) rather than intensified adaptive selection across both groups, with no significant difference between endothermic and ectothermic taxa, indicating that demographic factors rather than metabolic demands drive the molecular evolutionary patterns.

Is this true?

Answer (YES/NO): NO